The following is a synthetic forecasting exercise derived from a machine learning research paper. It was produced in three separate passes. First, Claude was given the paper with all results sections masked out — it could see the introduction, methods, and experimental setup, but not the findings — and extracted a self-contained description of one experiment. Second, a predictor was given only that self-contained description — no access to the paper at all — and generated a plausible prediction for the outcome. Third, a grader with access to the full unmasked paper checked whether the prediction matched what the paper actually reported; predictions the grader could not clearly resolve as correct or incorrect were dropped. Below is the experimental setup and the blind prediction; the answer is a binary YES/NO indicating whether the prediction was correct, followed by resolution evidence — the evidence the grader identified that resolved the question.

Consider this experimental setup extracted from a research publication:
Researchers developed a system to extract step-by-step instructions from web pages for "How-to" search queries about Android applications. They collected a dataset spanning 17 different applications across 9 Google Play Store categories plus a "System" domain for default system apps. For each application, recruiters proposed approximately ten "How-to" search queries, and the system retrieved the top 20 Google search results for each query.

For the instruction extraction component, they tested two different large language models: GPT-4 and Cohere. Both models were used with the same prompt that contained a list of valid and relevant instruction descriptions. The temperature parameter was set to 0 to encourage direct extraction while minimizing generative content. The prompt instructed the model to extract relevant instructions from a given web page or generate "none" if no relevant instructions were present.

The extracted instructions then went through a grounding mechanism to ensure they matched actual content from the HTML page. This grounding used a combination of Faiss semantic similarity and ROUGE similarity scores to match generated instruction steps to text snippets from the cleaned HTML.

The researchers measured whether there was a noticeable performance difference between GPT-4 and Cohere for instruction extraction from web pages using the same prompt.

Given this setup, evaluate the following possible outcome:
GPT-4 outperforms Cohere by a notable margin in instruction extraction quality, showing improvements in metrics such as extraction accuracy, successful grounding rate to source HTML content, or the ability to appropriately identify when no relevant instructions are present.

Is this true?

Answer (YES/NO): NO